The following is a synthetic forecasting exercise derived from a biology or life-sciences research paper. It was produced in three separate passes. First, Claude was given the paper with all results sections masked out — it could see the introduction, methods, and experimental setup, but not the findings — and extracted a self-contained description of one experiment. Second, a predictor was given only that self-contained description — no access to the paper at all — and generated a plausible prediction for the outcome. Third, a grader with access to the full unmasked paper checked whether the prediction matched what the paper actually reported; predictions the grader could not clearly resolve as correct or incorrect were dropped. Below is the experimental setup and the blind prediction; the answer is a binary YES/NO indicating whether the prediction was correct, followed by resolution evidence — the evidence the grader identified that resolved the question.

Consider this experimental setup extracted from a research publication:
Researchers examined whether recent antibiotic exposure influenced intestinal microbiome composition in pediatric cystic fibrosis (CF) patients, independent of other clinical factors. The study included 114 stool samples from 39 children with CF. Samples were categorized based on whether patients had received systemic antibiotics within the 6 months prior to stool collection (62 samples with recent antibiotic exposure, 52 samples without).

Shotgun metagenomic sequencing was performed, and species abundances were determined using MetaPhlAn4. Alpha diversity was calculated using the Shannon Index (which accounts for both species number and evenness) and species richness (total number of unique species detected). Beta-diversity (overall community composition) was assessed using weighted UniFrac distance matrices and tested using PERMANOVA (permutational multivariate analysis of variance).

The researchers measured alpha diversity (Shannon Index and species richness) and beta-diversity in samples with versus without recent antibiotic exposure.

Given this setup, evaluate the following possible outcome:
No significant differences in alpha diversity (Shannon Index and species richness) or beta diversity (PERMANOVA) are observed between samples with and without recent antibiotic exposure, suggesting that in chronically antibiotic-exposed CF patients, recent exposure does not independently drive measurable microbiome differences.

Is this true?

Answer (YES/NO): NO